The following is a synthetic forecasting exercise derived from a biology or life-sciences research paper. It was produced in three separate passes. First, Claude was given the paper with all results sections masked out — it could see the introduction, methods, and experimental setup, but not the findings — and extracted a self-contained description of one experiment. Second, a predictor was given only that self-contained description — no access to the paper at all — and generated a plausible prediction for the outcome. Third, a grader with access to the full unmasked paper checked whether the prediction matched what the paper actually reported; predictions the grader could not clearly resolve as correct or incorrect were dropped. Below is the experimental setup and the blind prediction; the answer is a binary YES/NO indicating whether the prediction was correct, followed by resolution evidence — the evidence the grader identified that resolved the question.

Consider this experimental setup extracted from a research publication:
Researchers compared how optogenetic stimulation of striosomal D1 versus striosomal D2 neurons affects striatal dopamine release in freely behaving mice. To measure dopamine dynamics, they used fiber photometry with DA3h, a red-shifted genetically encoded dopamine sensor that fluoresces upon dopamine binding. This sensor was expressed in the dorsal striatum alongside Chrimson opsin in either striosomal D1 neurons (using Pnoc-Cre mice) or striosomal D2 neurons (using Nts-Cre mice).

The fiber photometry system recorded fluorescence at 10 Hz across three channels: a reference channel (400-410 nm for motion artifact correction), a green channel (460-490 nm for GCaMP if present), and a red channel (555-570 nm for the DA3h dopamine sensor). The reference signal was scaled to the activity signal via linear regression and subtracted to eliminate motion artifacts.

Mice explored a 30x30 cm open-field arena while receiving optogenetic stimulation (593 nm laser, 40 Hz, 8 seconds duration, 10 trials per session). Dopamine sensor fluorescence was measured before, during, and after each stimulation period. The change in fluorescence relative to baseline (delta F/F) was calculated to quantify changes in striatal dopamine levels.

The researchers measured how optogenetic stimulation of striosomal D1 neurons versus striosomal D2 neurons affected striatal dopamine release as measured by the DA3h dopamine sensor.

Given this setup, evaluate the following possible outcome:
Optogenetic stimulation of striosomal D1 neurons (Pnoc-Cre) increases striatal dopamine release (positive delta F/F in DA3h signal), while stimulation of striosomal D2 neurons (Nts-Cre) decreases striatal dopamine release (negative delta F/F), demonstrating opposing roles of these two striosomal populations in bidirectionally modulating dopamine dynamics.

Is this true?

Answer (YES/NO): NO